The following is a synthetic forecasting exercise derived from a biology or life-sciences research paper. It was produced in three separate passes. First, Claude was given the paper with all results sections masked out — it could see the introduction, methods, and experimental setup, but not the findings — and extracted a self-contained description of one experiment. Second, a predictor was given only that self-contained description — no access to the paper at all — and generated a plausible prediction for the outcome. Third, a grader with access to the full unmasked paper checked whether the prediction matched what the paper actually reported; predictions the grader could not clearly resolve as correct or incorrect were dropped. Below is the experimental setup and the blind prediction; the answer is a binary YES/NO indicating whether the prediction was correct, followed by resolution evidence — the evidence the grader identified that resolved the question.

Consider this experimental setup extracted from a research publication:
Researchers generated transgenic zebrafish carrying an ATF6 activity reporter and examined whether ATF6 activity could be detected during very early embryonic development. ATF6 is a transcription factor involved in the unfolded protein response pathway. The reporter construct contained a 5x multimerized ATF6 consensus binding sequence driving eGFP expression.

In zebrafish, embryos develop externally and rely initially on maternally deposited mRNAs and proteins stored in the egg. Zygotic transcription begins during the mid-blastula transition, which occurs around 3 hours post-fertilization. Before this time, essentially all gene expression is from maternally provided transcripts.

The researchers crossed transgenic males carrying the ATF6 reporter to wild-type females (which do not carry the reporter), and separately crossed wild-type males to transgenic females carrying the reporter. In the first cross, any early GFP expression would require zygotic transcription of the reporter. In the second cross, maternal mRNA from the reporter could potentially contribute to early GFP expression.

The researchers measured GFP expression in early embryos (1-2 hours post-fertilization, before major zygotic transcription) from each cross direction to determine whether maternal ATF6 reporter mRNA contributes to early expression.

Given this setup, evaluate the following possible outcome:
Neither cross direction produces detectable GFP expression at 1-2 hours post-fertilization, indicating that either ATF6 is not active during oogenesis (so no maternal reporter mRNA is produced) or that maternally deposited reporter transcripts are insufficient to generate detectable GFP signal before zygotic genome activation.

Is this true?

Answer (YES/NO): NO